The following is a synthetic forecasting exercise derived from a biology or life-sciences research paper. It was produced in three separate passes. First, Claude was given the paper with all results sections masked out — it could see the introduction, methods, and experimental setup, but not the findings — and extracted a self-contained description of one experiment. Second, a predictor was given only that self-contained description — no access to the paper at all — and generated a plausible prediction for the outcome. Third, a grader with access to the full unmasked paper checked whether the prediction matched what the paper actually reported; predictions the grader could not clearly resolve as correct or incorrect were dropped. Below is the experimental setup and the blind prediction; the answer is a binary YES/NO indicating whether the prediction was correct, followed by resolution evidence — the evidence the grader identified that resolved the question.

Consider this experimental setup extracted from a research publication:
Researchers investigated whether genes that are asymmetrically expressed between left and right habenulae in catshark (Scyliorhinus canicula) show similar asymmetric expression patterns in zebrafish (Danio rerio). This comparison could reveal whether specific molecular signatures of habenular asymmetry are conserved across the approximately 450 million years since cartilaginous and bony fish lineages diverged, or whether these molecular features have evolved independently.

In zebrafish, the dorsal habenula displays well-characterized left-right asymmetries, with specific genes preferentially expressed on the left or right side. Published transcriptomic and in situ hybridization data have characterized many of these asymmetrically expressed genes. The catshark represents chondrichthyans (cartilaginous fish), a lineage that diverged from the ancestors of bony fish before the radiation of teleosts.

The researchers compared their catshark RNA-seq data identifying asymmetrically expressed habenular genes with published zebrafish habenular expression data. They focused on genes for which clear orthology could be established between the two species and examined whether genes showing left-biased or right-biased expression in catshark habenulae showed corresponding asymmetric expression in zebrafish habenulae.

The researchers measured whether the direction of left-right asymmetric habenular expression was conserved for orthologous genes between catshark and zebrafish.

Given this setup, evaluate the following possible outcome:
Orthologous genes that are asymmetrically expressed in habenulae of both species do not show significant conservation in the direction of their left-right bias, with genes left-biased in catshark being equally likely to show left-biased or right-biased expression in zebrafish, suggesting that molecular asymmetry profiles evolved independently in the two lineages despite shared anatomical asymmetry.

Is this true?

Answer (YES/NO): YES